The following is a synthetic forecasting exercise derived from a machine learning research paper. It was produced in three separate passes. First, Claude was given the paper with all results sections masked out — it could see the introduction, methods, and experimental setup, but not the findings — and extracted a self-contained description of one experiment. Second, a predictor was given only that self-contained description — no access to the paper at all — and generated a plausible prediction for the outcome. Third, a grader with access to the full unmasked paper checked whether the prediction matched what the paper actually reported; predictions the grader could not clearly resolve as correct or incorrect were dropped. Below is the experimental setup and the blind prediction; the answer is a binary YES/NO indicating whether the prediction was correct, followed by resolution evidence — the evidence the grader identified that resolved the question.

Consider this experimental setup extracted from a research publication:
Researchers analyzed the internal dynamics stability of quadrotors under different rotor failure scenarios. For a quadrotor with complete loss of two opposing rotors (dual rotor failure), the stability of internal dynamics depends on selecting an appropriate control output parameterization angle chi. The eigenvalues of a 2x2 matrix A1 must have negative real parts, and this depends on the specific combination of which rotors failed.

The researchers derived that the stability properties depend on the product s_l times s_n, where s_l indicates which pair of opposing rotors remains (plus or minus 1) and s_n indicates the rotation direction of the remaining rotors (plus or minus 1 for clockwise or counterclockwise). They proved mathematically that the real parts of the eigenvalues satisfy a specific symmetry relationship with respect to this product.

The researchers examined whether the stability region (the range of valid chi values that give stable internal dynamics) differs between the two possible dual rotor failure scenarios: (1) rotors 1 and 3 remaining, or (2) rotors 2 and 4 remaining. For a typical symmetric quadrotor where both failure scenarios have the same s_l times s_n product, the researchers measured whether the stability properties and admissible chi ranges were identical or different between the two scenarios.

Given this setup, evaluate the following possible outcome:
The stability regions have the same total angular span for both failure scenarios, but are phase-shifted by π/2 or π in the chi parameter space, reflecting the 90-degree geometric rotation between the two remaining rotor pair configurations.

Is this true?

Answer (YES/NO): NO